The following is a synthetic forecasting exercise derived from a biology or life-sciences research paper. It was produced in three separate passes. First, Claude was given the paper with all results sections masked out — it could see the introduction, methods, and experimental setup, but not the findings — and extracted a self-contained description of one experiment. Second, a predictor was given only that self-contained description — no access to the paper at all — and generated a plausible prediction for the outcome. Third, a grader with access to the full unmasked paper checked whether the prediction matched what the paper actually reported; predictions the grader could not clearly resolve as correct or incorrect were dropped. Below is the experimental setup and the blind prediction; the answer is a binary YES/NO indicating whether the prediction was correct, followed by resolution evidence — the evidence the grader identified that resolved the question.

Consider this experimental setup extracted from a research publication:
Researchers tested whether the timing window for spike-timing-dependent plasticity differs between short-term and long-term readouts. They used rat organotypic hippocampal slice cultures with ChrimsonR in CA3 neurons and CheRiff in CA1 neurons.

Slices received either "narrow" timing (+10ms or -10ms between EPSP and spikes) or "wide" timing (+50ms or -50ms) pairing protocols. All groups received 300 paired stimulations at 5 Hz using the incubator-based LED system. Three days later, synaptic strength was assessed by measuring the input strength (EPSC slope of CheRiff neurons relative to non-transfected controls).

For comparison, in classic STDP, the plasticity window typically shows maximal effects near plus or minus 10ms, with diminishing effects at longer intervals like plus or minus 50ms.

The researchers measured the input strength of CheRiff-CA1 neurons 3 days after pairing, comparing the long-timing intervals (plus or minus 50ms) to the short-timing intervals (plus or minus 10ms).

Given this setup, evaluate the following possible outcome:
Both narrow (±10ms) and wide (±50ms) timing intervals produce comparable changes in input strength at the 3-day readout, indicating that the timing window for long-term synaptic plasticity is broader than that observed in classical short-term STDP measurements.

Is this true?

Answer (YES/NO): NO